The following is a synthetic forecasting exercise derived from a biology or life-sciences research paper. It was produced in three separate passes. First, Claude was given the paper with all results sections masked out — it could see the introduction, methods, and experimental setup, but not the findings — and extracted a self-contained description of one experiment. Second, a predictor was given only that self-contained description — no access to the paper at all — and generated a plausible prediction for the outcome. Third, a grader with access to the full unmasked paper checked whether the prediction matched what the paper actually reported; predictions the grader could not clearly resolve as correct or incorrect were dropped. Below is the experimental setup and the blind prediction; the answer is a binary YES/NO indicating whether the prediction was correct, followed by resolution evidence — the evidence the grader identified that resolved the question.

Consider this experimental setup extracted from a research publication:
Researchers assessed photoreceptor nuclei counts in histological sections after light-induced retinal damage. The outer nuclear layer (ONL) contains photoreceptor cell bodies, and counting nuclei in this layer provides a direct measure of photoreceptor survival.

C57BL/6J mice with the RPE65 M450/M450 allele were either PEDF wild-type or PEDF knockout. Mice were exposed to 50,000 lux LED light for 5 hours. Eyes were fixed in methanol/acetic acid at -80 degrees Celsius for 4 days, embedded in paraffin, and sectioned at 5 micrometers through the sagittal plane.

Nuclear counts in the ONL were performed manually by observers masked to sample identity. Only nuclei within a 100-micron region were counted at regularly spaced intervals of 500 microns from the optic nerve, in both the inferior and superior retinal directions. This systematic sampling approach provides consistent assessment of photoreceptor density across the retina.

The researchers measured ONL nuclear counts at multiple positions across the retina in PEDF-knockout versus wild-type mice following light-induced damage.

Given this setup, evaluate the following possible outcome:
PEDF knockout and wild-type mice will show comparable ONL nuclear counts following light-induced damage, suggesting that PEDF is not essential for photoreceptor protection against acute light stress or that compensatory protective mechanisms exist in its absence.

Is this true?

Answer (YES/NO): NO